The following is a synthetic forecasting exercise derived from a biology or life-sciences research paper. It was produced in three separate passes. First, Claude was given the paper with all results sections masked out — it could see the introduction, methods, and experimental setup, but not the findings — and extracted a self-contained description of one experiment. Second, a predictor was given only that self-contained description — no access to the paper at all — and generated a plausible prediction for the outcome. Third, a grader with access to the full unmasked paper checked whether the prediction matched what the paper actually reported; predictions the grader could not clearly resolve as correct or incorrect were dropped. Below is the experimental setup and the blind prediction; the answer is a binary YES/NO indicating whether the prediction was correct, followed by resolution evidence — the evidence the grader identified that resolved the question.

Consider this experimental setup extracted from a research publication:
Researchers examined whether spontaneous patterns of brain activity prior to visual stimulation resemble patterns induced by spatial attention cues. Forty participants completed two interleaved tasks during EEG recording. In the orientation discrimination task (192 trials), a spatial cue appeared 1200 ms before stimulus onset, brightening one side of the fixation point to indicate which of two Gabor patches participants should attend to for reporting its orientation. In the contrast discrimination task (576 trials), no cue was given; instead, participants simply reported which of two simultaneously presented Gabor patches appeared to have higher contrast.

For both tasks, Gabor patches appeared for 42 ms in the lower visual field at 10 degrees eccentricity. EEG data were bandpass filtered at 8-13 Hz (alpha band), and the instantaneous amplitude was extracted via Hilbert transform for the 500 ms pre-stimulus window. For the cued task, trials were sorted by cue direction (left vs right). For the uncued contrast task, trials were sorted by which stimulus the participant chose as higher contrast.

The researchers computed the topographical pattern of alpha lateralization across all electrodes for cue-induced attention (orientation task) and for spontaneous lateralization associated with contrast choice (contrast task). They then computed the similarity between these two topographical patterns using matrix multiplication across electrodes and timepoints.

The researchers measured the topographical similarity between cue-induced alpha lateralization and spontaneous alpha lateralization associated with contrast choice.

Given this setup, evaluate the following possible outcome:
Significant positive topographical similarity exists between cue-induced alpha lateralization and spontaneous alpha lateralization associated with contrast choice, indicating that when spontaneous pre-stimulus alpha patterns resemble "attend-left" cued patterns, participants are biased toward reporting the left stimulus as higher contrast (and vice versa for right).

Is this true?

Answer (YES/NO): YES